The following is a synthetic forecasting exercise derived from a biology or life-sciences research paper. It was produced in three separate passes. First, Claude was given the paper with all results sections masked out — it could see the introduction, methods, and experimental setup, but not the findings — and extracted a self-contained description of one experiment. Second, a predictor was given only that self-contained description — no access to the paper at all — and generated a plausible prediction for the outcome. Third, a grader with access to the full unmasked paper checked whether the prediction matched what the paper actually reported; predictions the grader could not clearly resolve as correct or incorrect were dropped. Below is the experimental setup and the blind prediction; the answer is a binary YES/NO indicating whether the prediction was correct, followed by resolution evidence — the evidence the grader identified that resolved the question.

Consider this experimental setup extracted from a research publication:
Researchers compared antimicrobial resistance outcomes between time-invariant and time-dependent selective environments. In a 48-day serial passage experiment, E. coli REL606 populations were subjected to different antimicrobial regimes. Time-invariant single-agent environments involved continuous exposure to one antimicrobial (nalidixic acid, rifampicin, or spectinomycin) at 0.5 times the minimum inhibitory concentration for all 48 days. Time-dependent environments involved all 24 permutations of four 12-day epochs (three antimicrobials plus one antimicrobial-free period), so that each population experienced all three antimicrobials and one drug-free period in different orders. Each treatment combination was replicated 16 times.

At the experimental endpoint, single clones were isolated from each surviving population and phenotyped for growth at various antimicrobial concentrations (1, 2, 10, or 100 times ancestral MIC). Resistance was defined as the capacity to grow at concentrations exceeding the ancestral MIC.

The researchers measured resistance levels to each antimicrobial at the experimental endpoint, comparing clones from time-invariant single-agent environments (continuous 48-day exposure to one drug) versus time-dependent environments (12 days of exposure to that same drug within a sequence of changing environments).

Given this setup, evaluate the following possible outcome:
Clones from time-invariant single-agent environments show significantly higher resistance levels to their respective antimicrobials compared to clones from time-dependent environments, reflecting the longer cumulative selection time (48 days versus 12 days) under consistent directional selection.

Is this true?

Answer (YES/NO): NO